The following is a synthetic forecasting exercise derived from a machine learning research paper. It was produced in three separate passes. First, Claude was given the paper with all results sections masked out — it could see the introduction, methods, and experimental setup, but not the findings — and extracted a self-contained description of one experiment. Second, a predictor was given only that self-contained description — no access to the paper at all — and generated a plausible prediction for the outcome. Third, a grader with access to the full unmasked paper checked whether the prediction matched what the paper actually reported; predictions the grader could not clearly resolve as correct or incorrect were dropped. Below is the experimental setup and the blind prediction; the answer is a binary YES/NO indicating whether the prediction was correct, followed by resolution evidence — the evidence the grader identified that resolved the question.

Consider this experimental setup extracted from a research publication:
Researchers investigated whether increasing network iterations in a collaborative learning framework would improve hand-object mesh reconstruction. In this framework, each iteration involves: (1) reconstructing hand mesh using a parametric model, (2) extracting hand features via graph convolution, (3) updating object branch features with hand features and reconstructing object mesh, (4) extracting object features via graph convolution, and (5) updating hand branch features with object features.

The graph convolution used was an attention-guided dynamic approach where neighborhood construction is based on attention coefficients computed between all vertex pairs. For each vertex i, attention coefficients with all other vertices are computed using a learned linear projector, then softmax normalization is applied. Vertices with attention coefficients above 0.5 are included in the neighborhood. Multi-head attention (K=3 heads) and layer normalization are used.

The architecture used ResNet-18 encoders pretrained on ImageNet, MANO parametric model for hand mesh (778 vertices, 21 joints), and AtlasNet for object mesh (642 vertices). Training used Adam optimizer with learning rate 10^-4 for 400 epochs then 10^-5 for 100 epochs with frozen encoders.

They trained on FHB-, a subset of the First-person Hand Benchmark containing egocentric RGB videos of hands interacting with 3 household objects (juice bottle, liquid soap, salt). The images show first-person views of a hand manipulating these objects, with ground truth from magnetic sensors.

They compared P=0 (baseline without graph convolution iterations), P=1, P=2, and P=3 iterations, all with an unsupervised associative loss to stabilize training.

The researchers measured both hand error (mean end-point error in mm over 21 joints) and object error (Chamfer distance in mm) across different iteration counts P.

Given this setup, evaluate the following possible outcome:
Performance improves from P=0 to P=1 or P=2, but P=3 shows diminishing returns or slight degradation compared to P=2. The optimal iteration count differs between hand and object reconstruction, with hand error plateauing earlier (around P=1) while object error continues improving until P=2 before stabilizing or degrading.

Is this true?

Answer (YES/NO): NO